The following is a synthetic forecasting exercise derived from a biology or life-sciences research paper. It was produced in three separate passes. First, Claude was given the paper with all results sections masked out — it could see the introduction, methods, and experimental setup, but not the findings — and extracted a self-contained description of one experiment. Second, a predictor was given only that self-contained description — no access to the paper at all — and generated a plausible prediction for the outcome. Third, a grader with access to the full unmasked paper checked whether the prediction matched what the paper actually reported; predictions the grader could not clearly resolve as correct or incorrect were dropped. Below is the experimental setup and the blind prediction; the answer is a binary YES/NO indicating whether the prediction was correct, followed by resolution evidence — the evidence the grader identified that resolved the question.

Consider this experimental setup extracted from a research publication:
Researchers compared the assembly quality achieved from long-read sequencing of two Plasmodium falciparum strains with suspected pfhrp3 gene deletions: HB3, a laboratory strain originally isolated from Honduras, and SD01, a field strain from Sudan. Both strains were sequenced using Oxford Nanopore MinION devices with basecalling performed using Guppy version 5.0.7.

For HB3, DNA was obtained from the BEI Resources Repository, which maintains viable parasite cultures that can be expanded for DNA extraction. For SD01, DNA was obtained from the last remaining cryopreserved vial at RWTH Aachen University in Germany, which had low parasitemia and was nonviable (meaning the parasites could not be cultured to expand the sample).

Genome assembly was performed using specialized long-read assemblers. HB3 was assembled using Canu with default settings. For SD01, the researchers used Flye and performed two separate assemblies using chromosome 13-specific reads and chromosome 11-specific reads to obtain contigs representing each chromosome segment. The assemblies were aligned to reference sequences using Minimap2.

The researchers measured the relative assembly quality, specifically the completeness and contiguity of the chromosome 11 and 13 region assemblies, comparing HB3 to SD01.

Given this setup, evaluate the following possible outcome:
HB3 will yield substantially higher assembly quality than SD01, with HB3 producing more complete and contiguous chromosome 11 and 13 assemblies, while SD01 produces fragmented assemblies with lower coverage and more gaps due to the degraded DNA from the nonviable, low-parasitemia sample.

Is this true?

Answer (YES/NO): YES